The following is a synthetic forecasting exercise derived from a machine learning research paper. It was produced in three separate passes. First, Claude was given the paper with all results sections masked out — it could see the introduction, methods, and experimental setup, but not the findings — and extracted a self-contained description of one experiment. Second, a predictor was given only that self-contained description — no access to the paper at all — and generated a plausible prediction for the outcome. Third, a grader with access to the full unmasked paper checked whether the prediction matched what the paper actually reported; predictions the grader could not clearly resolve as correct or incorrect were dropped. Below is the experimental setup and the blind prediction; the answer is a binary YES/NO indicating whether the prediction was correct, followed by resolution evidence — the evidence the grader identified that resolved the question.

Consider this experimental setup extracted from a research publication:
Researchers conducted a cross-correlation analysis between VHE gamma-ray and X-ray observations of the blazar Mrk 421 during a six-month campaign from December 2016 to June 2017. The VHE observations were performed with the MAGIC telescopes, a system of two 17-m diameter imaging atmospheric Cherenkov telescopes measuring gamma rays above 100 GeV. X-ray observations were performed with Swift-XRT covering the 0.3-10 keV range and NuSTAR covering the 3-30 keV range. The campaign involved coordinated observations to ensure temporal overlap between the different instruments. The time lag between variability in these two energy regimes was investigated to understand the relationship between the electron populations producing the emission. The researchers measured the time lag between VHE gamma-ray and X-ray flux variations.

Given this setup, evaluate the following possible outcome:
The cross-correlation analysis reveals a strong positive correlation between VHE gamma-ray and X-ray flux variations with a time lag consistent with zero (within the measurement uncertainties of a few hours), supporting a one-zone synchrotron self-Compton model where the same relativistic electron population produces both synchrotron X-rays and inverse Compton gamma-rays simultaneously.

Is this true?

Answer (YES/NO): YES